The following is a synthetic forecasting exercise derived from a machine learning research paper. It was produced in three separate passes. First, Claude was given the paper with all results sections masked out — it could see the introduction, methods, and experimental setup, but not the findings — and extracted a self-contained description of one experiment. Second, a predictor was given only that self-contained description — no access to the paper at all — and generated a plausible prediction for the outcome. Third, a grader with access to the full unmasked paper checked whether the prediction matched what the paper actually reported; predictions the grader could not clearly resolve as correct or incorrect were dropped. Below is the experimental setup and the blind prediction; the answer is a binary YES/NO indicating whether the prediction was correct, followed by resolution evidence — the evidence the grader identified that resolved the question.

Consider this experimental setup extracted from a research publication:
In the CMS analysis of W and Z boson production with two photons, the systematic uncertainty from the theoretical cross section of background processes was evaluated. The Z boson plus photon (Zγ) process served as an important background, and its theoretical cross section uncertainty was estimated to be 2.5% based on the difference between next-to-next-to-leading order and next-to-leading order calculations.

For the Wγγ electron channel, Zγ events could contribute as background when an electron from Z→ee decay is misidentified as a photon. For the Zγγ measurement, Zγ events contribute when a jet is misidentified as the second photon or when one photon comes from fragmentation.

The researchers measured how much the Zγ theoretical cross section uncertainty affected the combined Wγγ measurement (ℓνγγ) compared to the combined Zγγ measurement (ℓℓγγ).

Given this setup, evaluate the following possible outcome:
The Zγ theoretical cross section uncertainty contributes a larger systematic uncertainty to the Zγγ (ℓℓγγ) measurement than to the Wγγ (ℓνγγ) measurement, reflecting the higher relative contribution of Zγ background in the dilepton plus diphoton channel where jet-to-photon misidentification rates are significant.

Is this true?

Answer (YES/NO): YES